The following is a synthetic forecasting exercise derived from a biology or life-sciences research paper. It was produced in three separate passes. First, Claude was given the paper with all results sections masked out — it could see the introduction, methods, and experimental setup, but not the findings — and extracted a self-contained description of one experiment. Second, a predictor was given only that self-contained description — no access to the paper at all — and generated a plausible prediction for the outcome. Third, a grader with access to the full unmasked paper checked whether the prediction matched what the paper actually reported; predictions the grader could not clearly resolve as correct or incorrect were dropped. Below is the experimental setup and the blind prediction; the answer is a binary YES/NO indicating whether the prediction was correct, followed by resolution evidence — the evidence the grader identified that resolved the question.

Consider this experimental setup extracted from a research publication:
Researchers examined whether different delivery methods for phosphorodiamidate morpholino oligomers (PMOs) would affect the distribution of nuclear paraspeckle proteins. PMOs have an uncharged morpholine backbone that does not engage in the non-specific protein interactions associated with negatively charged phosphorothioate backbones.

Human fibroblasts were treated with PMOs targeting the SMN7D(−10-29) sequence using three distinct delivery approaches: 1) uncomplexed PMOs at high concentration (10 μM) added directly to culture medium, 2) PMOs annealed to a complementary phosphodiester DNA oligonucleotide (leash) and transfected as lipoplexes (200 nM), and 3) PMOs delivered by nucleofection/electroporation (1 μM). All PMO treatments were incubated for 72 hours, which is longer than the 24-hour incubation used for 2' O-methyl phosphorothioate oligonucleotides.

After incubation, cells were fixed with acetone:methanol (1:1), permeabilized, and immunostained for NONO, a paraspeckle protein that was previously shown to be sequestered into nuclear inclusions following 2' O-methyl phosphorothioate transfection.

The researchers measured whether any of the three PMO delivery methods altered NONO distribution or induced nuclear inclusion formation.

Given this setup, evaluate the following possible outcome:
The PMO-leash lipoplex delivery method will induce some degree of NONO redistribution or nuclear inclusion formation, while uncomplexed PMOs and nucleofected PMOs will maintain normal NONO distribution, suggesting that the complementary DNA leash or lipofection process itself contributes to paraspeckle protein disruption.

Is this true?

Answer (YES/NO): NO